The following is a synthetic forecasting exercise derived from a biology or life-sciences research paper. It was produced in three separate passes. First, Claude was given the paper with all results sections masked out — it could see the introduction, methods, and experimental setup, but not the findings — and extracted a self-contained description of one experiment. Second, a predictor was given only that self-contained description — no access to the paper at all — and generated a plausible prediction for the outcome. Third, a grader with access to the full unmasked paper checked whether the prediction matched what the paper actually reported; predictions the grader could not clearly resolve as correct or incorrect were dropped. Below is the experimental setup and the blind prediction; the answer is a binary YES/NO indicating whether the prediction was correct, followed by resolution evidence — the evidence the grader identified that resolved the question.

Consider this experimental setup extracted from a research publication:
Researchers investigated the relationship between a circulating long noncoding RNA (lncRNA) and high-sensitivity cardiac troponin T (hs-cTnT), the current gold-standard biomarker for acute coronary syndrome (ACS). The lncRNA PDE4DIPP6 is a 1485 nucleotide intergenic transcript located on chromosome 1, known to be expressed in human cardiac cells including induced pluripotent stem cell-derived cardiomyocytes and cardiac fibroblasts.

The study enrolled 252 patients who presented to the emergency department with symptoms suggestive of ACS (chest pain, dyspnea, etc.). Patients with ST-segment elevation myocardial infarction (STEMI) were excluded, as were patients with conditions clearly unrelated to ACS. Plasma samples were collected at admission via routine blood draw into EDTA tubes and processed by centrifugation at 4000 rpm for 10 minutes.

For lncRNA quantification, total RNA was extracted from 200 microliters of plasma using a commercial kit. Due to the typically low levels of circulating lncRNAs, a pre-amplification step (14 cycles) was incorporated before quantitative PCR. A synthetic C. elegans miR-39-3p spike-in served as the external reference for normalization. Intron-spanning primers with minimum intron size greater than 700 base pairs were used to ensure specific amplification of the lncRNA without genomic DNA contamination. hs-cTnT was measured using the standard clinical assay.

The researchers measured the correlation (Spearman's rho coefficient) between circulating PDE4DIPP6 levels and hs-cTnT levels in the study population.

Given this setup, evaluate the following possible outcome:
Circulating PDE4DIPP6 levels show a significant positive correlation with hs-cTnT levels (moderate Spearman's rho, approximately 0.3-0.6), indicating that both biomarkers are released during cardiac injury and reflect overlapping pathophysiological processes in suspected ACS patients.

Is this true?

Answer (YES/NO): NO